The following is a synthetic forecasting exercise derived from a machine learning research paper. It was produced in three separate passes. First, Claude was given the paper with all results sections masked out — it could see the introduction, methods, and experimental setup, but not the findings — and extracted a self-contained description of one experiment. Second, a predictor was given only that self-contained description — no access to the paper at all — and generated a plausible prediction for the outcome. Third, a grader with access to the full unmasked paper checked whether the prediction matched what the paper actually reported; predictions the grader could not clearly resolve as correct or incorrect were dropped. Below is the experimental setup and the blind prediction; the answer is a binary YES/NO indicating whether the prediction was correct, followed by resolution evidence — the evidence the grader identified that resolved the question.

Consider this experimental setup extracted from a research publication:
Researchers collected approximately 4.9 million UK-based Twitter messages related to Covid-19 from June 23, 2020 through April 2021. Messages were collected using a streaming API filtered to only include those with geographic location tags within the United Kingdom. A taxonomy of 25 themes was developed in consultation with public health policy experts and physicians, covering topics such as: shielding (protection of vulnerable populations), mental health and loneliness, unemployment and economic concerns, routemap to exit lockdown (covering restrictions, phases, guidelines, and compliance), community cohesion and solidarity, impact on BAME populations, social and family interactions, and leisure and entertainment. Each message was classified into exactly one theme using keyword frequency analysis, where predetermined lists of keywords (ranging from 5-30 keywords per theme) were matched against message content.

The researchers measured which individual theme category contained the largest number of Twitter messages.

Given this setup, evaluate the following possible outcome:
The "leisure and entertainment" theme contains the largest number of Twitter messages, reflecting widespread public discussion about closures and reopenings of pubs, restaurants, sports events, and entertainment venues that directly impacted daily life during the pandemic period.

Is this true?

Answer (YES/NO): NO